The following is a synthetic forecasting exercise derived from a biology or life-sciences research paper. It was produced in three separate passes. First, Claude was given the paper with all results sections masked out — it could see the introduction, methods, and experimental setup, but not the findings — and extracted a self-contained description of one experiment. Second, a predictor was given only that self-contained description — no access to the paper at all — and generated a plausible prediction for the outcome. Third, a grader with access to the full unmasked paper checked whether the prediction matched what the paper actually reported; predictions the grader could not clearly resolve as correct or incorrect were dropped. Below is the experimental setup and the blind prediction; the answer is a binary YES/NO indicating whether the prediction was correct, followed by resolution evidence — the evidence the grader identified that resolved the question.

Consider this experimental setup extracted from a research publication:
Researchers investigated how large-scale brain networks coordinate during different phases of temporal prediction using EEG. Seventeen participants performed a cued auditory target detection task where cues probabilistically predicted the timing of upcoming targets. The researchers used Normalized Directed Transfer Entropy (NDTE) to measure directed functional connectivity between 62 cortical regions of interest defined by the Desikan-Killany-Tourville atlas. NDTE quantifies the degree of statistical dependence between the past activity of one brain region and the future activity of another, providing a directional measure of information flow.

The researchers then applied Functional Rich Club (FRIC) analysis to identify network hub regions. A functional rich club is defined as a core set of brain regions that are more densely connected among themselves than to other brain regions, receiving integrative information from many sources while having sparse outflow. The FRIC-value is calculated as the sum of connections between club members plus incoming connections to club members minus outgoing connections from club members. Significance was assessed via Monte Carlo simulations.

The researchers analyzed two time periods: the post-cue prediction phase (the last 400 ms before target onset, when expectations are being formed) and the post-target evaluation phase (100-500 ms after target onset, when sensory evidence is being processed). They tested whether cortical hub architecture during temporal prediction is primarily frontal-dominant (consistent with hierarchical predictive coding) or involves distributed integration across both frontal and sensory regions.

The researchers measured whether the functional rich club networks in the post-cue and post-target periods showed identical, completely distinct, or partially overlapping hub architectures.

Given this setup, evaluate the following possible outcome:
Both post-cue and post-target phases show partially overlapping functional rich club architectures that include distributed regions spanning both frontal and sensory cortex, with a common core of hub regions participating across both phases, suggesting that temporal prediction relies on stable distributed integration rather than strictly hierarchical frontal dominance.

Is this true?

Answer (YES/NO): YES